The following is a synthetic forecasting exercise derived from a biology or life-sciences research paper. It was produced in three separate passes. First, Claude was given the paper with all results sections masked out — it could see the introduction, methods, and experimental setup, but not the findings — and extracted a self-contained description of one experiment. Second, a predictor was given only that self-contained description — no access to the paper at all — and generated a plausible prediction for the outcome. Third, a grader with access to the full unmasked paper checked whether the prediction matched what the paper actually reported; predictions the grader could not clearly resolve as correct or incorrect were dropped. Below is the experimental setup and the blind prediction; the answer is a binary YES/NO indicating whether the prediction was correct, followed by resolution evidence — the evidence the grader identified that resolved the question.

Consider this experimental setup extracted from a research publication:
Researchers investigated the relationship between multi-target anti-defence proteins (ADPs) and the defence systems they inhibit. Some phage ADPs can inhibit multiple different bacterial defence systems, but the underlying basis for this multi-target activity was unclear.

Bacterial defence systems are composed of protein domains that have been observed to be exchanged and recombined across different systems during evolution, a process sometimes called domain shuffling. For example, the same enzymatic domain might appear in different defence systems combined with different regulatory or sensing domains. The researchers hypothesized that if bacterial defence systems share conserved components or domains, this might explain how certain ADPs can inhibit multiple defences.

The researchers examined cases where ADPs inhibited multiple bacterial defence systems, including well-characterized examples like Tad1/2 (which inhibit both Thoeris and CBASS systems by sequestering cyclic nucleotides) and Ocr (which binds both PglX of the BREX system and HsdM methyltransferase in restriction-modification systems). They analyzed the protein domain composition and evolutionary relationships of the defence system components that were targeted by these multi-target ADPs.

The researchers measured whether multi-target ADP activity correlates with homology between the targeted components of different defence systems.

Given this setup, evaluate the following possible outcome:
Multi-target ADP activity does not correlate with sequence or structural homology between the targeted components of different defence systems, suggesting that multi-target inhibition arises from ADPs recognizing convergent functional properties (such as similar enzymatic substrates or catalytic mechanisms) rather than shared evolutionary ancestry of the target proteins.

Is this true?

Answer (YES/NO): NO